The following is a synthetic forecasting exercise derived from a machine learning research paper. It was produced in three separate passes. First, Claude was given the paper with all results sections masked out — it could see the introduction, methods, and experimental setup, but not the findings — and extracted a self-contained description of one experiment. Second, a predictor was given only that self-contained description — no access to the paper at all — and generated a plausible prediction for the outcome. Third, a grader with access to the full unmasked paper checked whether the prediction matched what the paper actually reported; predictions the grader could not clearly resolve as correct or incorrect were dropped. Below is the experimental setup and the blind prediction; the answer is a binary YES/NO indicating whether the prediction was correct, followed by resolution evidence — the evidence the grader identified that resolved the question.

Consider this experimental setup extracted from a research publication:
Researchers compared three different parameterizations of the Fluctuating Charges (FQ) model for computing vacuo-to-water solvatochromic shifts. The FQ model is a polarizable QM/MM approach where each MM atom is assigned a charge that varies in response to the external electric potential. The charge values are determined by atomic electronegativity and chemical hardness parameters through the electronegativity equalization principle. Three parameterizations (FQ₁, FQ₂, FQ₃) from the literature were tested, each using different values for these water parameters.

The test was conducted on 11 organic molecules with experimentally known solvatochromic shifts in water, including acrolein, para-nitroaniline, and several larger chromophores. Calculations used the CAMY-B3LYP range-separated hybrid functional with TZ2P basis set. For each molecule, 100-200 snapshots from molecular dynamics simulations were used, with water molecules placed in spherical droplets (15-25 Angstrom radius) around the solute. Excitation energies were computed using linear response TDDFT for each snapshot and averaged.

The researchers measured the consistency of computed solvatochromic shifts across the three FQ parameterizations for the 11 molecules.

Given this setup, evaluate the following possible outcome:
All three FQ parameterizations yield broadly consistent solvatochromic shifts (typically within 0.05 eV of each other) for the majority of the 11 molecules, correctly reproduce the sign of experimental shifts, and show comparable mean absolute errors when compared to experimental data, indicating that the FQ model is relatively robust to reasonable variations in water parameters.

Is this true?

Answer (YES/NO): NO